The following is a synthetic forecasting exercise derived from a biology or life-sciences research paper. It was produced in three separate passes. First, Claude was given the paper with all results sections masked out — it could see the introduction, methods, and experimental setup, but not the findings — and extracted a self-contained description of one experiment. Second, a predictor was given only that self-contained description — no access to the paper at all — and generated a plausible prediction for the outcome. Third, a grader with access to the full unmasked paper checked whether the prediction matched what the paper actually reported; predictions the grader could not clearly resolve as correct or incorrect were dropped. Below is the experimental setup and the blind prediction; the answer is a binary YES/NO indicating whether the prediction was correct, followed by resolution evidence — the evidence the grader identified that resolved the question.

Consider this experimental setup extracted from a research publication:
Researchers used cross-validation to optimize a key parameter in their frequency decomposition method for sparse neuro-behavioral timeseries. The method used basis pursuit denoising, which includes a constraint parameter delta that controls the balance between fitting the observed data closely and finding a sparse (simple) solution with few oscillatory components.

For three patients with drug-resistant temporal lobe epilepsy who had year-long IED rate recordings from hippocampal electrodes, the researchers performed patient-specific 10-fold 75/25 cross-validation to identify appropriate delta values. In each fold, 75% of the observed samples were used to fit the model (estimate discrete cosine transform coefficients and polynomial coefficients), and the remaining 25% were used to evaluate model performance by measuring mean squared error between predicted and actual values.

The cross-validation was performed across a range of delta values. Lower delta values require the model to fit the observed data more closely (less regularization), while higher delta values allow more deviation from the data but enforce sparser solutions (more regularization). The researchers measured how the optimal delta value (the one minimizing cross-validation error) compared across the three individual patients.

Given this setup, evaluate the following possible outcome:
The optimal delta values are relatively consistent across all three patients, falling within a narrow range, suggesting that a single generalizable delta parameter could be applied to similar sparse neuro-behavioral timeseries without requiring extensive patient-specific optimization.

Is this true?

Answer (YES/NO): NO